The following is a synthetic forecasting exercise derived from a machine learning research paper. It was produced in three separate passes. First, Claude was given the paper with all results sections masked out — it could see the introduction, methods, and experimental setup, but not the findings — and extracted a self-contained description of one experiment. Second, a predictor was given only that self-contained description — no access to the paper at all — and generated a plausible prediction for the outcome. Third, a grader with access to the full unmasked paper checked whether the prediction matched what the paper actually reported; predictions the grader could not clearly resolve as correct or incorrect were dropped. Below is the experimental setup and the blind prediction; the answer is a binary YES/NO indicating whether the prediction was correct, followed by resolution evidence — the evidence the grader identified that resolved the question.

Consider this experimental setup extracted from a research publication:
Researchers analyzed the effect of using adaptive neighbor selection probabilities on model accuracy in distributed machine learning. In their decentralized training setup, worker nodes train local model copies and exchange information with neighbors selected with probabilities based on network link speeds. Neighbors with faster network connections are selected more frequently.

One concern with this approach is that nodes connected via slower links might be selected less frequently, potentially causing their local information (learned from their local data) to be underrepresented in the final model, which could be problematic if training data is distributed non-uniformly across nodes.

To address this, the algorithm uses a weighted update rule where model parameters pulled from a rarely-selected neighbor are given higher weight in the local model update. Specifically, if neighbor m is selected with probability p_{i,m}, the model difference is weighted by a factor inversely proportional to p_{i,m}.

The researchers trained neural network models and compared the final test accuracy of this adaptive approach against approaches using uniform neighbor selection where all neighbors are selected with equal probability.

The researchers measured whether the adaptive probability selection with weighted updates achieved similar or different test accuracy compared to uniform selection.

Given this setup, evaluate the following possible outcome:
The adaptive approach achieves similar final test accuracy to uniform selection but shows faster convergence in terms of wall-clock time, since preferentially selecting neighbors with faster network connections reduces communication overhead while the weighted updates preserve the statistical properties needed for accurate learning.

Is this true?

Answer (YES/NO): YES